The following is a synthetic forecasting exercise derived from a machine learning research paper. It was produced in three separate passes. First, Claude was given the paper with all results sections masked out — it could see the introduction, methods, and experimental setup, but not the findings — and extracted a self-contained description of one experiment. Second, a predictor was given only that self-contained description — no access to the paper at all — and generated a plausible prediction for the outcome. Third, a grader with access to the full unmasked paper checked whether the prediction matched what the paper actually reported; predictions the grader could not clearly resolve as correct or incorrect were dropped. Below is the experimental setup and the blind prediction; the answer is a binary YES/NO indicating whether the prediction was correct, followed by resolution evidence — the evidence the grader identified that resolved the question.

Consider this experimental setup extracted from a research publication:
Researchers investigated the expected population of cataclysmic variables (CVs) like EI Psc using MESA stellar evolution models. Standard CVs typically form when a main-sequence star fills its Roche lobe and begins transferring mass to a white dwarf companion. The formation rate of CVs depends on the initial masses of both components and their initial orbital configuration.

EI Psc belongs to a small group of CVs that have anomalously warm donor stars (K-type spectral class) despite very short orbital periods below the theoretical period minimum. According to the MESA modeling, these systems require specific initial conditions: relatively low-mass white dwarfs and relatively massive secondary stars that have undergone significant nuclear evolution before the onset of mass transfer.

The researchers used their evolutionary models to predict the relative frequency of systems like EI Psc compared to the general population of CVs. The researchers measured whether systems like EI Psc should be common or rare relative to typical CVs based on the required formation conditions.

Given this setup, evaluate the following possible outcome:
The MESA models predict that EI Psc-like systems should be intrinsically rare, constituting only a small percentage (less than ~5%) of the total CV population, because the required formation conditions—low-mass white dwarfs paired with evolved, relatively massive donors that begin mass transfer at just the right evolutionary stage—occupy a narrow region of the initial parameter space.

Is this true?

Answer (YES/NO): YES